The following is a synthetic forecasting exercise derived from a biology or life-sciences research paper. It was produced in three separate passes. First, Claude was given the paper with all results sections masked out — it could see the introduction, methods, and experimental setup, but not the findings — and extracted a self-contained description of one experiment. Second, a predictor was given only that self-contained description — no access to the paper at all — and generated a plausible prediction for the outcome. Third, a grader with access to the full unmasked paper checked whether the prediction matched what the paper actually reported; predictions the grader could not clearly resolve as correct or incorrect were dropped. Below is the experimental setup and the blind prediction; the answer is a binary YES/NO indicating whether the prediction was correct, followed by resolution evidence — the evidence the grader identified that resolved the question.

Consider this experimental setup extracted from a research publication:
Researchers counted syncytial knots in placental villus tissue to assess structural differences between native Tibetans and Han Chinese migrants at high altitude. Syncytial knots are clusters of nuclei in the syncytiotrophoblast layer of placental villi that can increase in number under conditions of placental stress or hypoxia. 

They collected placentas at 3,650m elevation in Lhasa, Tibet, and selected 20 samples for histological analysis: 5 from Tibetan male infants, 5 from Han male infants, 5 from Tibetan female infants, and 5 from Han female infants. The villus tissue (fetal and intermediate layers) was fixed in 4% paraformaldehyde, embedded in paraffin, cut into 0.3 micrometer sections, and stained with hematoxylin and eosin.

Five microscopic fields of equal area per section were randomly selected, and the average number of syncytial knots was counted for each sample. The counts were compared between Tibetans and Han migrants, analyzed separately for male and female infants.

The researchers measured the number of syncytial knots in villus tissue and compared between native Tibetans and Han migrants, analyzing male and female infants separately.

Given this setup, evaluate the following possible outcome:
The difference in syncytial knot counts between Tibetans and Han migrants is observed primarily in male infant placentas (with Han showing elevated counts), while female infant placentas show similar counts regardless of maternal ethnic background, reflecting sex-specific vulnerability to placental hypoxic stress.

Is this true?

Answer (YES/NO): YES